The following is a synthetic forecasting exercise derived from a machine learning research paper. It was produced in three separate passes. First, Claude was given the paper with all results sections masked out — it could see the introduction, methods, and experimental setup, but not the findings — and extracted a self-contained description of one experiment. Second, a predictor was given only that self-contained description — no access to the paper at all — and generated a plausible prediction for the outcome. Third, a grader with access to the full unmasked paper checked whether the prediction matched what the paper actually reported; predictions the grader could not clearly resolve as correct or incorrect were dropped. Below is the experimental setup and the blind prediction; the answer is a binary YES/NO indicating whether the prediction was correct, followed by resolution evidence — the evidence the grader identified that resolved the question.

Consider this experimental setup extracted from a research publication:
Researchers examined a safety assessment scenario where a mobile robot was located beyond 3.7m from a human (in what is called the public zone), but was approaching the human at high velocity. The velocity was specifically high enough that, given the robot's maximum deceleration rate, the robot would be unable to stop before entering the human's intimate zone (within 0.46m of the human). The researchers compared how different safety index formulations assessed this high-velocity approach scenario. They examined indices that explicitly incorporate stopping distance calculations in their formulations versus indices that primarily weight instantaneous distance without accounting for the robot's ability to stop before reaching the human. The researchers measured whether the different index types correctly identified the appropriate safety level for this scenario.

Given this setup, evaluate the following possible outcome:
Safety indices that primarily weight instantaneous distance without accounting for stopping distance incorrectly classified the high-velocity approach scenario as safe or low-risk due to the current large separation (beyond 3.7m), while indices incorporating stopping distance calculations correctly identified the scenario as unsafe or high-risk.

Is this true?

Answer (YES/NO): YES